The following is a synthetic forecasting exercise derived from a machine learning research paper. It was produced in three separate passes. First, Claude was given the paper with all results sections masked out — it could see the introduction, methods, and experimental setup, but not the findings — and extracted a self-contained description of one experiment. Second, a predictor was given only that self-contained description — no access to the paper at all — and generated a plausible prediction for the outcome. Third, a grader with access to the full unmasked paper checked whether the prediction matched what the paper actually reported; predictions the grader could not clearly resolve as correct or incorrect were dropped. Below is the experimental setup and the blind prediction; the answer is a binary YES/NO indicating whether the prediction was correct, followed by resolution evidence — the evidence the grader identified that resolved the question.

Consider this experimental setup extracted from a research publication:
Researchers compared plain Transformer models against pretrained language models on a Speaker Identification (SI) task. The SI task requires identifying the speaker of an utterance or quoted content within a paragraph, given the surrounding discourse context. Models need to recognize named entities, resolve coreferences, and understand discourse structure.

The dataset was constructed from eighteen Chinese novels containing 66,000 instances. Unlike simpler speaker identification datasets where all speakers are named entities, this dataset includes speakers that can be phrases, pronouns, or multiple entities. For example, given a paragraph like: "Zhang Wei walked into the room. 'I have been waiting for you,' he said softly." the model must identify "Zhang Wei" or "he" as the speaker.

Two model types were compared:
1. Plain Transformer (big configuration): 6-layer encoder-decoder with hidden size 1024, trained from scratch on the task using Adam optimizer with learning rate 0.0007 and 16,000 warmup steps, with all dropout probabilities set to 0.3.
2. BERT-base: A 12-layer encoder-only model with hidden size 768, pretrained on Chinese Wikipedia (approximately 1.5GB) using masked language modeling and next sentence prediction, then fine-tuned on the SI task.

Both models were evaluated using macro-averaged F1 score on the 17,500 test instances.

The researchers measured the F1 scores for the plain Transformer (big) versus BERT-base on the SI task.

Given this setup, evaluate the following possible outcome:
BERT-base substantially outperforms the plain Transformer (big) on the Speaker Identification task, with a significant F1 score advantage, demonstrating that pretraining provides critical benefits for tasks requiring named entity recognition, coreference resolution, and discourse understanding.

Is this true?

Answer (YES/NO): YES